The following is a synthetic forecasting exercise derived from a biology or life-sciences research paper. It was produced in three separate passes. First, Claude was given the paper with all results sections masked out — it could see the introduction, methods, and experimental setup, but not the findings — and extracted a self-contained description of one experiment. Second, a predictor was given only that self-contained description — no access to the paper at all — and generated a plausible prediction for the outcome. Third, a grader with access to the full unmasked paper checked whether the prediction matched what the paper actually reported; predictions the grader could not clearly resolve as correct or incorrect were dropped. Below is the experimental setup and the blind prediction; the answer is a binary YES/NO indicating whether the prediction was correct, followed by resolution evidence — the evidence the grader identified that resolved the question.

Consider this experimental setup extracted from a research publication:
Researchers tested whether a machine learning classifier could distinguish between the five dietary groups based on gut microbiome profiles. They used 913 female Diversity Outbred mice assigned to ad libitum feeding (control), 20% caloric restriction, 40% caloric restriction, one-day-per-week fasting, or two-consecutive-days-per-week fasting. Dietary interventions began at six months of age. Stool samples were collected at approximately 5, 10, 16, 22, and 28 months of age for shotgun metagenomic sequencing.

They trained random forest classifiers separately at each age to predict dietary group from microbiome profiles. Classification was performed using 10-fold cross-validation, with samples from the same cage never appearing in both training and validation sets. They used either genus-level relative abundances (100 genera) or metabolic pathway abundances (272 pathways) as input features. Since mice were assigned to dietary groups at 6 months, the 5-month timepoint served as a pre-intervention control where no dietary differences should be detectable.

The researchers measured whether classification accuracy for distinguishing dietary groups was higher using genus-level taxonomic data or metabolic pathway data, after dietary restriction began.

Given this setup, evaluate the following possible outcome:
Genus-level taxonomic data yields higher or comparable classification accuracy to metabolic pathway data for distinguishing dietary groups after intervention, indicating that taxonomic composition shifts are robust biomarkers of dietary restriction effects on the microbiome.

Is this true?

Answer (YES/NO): YES